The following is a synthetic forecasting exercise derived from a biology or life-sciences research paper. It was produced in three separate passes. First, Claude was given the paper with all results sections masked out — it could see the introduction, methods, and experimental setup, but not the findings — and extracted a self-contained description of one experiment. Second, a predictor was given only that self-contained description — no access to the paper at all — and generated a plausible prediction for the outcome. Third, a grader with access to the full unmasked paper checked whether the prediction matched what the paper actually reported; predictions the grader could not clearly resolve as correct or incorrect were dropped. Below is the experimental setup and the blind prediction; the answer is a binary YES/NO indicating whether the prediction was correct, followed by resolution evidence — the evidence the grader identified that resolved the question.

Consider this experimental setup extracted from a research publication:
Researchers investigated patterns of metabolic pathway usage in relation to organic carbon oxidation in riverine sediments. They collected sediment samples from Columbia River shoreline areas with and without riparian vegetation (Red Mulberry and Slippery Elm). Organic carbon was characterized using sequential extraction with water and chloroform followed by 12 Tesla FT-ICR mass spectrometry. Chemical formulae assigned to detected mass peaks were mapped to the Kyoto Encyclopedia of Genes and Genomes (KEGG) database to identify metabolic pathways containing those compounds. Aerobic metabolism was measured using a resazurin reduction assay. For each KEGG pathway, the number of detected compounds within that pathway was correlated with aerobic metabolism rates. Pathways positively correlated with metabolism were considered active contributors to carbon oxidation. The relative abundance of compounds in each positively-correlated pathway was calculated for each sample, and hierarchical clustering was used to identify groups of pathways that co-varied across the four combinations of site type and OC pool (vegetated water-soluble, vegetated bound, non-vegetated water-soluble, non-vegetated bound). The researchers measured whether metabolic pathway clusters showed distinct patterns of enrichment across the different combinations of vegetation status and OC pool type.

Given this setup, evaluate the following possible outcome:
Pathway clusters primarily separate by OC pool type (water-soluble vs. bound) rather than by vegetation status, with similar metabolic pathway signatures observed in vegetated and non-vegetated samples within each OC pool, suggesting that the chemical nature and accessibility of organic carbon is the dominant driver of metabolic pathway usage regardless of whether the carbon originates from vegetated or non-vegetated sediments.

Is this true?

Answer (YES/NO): NO